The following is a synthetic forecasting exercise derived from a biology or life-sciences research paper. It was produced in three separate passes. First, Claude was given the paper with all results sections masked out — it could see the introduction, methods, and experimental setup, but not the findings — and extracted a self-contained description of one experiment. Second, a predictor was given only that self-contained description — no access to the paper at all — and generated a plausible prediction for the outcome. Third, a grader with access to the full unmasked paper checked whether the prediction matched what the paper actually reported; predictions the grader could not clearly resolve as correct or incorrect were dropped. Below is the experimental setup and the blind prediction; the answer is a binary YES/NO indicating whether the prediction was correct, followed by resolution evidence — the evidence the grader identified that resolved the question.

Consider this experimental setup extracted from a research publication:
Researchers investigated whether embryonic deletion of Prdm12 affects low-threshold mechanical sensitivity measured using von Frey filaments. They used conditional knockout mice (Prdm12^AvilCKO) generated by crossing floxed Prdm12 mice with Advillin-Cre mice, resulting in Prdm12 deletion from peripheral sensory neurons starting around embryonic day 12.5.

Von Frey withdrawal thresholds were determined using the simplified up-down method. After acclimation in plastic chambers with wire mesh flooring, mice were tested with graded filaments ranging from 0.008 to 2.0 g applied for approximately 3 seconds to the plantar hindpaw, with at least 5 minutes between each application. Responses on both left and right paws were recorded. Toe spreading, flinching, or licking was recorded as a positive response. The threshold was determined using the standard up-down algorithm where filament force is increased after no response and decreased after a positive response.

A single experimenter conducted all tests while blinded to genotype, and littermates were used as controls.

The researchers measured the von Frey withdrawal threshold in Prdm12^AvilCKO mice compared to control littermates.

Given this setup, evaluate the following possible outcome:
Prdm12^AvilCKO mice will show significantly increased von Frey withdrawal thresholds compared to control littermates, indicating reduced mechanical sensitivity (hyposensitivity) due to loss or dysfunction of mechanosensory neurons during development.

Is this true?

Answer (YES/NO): NO